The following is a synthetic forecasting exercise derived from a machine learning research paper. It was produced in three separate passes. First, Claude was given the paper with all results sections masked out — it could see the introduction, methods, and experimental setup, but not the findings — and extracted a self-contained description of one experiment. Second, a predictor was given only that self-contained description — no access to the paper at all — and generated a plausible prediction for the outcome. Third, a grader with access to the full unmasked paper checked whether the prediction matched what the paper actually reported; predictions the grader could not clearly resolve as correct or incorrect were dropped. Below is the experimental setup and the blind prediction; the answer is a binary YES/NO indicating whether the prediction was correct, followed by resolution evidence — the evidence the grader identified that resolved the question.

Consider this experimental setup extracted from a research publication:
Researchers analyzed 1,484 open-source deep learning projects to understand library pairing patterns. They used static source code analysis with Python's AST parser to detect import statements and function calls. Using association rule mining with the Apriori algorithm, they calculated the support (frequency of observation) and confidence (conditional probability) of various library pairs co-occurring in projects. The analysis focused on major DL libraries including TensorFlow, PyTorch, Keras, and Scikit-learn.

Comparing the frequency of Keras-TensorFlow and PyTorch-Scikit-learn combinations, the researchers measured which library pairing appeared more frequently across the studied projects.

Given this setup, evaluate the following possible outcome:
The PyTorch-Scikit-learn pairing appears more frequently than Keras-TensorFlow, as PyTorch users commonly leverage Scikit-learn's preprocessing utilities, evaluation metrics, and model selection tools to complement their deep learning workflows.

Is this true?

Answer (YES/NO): YES